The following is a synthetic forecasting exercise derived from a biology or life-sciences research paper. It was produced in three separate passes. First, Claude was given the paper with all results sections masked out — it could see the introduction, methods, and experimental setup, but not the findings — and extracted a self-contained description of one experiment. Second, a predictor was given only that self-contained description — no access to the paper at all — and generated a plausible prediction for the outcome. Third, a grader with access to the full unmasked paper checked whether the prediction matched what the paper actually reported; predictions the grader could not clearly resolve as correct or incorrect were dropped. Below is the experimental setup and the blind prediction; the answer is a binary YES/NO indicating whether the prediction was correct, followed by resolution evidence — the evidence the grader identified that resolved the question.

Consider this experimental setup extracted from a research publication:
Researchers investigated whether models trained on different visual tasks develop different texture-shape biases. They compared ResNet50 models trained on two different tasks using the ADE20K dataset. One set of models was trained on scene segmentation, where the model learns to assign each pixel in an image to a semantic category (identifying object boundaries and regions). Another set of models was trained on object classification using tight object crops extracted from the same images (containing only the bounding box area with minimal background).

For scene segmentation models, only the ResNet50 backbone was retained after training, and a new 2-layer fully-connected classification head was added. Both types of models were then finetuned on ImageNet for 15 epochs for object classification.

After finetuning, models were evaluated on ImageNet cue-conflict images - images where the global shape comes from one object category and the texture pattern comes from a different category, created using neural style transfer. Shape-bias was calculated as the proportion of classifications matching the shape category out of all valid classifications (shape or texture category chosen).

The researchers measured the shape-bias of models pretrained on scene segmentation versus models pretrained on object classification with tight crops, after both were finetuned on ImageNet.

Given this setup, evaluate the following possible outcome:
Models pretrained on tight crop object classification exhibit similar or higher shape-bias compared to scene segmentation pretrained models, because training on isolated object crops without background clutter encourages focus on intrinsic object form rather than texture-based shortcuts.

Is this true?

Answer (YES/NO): YES